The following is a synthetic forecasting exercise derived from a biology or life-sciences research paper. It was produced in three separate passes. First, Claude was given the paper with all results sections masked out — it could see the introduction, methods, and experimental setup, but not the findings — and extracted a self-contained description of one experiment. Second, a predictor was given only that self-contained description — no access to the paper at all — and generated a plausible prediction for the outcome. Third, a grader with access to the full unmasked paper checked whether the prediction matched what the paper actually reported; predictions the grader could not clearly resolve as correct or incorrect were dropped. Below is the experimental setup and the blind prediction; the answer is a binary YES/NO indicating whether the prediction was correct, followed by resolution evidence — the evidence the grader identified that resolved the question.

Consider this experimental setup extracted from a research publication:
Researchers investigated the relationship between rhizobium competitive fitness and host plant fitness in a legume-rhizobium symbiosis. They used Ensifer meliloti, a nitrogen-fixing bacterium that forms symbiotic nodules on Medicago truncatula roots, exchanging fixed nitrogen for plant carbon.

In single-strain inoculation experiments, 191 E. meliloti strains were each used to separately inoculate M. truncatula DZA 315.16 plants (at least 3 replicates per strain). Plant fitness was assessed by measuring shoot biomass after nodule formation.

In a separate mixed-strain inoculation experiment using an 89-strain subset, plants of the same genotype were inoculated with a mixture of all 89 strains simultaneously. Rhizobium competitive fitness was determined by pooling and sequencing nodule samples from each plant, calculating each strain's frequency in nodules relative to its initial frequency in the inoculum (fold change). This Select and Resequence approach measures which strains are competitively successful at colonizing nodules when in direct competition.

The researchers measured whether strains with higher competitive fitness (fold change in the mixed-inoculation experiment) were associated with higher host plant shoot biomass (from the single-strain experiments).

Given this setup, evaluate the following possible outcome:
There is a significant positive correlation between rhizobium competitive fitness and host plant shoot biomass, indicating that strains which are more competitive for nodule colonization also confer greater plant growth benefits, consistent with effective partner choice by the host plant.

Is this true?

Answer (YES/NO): YES